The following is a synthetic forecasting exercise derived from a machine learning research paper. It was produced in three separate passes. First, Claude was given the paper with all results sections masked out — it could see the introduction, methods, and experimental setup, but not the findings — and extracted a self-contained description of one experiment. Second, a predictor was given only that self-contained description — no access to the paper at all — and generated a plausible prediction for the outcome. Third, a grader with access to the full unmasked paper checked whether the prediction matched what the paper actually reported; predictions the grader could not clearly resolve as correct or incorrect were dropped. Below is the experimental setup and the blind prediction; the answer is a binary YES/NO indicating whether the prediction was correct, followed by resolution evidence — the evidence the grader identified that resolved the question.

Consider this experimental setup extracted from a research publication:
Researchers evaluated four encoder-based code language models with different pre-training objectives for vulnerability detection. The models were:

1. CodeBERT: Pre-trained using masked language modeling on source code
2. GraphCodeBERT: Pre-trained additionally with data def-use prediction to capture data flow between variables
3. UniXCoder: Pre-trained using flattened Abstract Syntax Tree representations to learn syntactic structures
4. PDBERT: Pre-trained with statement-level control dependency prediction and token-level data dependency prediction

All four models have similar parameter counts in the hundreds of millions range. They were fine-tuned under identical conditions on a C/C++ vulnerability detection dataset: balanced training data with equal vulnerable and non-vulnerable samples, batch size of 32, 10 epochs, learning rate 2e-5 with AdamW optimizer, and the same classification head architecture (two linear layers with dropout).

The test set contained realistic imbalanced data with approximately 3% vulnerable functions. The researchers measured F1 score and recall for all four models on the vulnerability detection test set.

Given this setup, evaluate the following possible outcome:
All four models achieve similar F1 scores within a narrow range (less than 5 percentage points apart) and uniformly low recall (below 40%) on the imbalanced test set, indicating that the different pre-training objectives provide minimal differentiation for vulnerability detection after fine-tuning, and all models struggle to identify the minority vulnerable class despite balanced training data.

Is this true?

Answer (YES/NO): NO